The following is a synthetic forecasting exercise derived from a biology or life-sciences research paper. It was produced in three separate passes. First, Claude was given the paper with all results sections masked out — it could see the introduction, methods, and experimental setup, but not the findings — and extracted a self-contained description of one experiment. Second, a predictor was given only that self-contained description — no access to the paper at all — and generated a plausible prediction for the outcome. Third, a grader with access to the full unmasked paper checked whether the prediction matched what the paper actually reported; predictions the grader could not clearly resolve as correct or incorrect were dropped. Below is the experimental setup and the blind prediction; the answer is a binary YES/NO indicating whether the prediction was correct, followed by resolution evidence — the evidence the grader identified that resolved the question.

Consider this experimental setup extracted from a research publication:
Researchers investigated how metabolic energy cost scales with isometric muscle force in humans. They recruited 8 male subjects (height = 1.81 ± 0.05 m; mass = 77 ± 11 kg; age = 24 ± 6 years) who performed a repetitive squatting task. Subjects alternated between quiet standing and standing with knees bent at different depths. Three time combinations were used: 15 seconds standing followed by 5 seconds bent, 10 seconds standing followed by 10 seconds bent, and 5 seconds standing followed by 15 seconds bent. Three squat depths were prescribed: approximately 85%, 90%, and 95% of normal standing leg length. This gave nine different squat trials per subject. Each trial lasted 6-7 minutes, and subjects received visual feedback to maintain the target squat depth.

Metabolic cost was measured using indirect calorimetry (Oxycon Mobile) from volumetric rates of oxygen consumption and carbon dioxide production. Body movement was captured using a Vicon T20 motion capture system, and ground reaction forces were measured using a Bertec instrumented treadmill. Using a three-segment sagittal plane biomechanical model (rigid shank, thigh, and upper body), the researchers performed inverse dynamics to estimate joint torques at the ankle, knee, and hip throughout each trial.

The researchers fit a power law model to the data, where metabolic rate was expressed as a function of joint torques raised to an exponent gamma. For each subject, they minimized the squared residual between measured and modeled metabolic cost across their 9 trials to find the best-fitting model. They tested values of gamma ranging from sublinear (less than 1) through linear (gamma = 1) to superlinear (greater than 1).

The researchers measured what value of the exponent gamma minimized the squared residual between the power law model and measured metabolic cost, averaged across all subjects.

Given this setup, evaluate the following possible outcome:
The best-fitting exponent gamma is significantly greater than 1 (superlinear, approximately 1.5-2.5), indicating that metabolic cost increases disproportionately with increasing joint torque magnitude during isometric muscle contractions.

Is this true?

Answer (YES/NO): YES